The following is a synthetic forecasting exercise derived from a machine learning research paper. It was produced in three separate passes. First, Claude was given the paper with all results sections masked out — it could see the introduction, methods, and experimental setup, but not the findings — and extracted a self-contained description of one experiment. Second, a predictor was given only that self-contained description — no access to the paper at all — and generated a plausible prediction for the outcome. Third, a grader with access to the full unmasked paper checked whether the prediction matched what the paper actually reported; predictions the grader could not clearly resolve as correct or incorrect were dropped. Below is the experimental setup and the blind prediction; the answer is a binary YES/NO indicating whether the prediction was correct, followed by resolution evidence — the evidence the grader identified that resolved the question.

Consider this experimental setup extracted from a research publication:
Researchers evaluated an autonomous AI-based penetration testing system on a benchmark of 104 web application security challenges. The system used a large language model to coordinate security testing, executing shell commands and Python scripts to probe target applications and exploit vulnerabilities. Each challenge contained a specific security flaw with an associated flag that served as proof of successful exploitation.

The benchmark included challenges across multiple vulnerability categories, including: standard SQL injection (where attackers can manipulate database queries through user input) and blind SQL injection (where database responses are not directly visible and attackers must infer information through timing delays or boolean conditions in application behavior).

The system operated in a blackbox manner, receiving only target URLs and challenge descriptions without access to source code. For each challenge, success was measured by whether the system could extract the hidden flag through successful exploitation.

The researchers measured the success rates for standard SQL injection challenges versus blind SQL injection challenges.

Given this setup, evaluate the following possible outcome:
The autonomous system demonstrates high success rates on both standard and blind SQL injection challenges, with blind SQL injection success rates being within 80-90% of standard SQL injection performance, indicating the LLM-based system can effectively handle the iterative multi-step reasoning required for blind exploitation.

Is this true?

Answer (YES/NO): NO